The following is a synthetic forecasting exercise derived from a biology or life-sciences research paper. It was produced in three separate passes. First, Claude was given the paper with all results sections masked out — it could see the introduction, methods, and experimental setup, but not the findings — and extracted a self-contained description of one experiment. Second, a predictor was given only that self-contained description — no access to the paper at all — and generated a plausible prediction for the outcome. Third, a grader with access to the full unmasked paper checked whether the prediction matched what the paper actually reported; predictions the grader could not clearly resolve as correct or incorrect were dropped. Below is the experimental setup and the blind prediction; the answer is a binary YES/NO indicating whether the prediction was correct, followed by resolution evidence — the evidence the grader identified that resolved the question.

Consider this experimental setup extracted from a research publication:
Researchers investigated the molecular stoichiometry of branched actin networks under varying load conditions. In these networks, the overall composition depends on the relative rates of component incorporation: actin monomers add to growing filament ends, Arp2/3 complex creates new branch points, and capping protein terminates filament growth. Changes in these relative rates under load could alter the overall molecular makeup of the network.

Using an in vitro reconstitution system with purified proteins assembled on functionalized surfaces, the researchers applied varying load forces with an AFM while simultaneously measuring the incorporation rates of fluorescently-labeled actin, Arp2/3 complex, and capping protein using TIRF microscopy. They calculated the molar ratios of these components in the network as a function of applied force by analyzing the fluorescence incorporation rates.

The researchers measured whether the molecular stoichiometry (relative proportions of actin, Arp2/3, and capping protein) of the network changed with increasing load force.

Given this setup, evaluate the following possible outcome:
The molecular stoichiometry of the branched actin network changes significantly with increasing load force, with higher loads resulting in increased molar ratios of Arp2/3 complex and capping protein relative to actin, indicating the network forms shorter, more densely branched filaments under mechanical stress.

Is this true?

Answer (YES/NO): NO